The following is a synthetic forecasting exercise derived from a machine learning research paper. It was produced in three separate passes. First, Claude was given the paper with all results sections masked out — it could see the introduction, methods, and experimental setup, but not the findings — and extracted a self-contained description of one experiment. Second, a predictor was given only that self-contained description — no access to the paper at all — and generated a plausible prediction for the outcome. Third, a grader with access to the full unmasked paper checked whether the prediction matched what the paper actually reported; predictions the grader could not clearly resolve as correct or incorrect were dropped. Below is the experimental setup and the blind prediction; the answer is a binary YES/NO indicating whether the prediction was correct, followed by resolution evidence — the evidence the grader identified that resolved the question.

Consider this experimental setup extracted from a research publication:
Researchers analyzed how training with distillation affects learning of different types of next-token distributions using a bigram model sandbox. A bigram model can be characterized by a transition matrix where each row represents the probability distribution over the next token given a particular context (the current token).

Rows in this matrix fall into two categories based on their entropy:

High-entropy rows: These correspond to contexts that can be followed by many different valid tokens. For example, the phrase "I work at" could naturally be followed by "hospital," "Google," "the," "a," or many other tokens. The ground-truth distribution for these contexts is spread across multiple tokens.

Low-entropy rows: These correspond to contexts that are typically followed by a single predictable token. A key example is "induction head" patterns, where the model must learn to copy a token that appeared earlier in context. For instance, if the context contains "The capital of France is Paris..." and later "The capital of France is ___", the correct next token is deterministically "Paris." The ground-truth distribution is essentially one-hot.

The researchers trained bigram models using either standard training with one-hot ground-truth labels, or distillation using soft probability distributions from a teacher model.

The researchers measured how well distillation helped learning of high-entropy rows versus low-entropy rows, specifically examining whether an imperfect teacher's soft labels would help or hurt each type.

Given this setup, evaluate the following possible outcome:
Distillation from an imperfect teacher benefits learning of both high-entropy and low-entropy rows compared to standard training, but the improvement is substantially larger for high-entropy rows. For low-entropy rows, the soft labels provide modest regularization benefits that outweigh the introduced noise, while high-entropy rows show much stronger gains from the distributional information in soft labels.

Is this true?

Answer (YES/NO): NO